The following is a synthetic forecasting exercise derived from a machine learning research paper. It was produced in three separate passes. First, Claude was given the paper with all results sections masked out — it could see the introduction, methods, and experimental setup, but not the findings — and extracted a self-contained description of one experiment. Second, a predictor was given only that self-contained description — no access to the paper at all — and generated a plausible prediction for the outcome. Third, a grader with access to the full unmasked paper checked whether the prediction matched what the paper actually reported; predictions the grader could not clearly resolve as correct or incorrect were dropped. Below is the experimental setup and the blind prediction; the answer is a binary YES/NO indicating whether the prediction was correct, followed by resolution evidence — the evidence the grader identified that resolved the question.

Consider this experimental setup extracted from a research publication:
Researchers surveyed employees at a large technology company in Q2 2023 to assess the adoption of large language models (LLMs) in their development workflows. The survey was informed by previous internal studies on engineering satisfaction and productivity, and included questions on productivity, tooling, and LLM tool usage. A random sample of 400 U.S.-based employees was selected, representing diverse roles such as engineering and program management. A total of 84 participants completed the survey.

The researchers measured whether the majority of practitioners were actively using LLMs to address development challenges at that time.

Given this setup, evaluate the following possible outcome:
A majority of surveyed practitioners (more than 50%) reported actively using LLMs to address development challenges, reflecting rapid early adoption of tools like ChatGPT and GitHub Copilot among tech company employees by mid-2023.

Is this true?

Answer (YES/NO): NO